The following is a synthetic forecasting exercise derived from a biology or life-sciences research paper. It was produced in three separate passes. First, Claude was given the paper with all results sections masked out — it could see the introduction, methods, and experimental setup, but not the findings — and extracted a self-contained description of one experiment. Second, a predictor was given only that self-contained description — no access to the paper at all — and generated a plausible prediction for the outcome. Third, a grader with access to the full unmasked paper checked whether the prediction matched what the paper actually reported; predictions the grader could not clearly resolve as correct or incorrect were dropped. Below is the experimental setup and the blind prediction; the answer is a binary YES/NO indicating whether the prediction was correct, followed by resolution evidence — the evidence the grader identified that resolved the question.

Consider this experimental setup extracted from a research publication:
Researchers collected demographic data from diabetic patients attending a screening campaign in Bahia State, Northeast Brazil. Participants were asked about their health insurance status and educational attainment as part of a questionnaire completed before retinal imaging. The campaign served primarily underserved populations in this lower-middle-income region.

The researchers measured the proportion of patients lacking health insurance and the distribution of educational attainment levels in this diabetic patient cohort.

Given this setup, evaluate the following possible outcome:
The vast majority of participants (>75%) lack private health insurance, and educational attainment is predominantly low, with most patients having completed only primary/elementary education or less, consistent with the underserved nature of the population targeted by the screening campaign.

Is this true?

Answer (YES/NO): YES